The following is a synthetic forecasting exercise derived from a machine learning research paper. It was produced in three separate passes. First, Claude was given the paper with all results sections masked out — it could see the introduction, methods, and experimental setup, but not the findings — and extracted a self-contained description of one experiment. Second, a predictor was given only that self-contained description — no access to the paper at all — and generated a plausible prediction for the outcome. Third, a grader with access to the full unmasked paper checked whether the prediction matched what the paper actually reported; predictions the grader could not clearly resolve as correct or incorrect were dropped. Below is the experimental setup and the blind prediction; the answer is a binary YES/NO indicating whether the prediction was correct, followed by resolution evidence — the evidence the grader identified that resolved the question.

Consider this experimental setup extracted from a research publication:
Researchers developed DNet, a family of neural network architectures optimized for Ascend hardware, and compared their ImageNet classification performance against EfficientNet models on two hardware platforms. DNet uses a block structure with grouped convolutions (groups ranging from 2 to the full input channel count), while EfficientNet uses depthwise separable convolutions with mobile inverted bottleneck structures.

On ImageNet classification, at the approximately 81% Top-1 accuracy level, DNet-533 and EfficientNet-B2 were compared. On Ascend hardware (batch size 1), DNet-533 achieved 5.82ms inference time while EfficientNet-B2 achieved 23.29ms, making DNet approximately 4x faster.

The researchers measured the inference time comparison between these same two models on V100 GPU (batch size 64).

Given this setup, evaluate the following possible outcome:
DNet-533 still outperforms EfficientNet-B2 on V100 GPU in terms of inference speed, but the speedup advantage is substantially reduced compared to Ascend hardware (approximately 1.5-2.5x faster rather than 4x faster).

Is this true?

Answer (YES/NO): NO